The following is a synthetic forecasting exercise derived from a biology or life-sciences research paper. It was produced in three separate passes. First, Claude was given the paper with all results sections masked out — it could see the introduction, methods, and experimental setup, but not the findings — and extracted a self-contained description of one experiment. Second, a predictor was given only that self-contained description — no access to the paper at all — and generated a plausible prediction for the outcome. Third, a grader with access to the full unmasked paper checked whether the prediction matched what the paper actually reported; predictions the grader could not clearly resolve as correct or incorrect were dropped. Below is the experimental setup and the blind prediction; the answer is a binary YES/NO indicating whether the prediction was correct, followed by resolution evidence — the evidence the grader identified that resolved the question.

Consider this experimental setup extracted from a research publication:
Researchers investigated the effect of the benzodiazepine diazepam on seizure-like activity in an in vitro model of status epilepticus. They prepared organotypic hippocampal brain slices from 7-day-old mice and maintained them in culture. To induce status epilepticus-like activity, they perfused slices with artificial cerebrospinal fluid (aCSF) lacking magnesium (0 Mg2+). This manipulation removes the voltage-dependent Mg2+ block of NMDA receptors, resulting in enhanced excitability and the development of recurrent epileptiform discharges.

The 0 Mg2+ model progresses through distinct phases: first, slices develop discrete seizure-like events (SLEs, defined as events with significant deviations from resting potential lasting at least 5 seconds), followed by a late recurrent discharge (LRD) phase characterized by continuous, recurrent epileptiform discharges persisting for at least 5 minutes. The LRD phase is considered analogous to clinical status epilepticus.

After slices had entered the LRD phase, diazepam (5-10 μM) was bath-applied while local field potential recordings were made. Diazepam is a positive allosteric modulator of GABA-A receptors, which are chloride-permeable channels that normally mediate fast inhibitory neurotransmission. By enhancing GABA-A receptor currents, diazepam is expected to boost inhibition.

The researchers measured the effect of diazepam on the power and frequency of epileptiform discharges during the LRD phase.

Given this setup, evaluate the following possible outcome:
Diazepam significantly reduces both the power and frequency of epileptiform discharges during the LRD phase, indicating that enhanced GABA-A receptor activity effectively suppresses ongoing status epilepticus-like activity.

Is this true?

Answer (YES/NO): NO